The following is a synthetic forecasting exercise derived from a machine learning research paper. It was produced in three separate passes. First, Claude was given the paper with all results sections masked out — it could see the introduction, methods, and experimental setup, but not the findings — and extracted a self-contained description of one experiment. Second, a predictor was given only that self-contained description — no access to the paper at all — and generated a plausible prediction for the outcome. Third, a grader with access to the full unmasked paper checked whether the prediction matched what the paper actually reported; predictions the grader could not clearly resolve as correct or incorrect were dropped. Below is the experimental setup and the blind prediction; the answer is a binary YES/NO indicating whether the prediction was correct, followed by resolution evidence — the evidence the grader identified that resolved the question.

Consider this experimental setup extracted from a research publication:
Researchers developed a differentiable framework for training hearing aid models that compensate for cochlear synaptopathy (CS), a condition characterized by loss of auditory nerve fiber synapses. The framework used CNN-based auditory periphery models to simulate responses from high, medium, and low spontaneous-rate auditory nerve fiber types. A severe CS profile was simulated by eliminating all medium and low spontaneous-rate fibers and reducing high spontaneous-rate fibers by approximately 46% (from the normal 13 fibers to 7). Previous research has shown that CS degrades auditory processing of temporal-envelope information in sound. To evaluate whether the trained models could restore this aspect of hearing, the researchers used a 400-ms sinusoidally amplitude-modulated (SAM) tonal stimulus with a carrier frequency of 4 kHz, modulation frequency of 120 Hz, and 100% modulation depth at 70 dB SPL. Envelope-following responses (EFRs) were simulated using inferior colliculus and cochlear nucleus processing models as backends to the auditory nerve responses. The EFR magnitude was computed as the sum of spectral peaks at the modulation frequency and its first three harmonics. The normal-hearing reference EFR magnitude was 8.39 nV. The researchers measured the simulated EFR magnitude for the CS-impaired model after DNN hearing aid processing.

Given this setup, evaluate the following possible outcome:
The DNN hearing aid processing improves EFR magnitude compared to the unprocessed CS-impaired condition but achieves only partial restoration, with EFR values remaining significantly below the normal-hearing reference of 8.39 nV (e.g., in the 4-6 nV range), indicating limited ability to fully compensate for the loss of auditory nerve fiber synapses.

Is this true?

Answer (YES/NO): NO